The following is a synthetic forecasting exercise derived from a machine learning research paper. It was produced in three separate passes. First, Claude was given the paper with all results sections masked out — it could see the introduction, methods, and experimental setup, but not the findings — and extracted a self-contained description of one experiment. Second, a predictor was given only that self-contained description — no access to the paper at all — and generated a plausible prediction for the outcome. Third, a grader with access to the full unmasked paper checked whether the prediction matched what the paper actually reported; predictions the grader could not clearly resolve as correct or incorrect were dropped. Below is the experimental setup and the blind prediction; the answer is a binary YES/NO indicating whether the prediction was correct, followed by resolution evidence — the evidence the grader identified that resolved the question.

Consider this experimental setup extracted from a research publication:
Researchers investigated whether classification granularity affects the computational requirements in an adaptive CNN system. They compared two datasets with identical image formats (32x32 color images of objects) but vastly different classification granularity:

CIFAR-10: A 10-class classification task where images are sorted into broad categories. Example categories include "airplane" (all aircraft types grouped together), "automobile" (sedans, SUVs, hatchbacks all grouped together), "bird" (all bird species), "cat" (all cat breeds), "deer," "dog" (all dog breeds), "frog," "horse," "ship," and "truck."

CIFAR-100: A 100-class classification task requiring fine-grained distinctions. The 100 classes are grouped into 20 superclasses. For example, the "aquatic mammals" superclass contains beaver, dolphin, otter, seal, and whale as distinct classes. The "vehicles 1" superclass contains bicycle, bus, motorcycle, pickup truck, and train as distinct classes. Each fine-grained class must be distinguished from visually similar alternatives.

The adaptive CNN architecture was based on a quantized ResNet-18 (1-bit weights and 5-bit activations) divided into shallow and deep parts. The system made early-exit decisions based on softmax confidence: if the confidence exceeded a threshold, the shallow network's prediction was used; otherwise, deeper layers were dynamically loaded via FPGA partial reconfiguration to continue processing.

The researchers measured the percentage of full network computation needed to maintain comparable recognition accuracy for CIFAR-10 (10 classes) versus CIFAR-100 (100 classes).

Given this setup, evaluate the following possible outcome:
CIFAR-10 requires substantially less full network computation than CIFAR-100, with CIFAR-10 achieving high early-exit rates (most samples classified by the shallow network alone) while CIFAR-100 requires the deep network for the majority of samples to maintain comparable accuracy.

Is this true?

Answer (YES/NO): NO